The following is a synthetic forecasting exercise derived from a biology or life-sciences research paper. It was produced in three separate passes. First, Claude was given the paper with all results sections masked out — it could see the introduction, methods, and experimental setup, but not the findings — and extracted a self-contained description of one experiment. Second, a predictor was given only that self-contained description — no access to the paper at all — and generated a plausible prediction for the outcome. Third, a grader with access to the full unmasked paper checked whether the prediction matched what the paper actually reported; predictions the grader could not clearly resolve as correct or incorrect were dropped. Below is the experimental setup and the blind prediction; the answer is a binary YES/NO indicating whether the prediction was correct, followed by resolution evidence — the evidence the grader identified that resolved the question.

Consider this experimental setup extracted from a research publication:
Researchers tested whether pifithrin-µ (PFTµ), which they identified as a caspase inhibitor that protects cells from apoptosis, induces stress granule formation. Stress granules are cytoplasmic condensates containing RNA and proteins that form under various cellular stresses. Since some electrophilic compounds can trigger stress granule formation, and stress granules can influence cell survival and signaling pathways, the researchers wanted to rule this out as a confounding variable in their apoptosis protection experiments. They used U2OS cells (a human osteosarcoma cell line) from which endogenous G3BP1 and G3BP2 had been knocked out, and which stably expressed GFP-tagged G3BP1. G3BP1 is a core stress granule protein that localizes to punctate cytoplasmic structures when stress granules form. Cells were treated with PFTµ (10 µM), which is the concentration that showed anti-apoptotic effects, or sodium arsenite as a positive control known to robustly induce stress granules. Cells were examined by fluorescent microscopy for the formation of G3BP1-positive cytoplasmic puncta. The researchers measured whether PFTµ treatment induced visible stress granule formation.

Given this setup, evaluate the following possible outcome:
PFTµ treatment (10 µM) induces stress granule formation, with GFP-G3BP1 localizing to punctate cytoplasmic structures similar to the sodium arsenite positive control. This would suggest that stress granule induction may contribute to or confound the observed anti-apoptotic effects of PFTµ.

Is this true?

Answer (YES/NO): NO